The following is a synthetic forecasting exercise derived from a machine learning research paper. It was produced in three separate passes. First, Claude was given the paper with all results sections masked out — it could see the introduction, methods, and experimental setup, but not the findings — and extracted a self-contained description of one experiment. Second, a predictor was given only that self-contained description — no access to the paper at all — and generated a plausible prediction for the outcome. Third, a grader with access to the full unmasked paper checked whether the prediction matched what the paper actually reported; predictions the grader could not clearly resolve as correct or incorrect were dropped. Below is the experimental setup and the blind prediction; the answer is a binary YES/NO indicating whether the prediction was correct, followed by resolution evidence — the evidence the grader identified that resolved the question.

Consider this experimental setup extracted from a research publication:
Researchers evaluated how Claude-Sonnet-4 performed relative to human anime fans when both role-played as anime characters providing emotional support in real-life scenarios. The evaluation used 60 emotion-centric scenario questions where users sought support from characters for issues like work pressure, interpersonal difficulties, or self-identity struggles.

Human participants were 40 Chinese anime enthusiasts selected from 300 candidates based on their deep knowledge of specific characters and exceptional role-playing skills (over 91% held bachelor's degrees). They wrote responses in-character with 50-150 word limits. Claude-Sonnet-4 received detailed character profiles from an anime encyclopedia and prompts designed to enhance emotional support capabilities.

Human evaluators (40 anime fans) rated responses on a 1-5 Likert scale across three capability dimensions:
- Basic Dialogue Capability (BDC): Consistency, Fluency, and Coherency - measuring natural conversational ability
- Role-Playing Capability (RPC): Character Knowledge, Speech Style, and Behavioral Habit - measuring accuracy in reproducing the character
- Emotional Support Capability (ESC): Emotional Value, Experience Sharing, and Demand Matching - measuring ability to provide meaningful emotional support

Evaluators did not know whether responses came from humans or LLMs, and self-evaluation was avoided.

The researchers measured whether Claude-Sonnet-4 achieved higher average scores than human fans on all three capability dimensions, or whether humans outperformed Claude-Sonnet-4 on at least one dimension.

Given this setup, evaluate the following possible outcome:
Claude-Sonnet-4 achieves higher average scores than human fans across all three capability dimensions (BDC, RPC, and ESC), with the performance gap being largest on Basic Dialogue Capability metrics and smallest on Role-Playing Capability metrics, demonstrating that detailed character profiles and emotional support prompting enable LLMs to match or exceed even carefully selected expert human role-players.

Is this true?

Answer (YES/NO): NO